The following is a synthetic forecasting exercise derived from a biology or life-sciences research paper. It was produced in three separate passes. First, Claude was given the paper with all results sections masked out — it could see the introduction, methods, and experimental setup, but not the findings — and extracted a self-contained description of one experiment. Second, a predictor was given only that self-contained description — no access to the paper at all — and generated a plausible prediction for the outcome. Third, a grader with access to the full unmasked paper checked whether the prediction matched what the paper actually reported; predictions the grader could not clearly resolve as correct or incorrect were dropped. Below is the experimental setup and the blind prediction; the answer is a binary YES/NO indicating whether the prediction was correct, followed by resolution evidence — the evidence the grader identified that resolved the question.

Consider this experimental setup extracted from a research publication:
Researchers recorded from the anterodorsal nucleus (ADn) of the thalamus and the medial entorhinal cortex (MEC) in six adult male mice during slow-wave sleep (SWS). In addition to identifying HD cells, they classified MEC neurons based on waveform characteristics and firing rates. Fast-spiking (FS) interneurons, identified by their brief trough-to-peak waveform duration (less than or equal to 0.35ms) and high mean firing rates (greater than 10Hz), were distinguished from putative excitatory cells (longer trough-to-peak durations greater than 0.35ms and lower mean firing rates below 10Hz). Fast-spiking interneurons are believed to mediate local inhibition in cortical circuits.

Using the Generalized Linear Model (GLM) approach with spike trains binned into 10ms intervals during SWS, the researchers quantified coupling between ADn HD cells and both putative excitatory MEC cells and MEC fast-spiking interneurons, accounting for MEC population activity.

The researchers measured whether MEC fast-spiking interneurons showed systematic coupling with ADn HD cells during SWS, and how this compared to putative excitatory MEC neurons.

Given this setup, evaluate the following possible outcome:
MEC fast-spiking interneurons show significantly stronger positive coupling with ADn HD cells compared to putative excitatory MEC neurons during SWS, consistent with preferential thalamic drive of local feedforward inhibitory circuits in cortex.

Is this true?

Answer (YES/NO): NO